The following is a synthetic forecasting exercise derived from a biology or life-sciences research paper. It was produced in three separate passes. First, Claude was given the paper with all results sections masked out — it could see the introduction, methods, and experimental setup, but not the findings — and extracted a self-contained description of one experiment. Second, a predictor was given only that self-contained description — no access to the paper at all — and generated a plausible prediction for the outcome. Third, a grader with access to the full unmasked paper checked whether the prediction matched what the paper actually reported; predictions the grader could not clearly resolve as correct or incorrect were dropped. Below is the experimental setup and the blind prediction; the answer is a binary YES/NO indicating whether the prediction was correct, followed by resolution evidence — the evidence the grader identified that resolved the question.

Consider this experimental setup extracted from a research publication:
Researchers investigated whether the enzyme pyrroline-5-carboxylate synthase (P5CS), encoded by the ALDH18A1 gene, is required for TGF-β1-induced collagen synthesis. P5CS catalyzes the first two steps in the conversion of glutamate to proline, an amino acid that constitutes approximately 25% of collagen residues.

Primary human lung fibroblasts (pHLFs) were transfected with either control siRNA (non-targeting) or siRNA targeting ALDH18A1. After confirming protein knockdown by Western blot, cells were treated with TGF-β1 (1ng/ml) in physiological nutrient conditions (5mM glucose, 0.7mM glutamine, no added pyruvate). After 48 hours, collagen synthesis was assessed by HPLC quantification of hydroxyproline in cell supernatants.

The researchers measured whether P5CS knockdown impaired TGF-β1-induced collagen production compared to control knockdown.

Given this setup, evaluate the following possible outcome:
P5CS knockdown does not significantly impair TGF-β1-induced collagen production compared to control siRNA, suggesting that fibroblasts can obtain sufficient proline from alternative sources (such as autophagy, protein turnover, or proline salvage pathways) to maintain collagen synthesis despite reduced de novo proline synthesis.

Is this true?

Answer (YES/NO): NO